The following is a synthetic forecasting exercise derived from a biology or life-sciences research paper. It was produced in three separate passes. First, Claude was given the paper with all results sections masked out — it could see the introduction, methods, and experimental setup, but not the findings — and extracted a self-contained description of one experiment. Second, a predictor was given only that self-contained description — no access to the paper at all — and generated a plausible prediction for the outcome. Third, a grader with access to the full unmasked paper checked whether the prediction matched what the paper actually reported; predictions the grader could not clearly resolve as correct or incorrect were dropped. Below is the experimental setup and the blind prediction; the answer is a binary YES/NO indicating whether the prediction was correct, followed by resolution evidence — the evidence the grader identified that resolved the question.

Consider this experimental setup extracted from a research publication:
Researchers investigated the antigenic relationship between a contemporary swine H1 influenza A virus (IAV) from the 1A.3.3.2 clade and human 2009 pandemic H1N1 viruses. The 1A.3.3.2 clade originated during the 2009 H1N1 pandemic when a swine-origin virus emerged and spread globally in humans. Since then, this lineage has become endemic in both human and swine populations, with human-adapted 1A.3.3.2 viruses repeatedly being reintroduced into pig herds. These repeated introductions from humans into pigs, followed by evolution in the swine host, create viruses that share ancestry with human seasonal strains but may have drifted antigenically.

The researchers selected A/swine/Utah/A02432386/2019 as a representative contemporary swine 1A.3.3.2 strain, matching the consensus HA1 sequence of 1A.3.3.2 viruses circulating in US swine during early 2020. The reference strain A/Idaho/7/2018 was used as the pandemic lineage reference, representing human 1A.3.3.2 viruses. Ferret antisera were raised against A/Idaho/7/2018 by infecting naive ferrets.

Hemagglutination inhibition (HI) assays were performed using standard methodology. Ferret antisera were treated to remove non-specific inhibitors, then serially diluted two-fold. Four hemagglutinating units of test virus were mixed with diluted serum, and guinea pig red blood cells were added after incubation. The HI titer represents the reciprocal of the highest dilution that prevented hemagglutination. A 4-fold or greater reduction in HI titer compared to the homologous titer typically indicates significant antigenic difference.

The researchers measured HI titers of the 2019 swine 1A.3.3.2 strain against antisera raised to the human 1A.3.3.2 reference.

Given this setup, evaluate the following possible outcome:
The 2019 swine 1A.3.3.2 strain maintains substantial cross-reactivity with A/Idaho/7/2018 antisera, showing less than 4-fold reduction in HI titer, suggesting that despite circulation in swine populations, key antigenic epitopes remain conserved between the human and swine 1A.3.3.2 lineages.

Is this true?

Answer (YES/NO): YES